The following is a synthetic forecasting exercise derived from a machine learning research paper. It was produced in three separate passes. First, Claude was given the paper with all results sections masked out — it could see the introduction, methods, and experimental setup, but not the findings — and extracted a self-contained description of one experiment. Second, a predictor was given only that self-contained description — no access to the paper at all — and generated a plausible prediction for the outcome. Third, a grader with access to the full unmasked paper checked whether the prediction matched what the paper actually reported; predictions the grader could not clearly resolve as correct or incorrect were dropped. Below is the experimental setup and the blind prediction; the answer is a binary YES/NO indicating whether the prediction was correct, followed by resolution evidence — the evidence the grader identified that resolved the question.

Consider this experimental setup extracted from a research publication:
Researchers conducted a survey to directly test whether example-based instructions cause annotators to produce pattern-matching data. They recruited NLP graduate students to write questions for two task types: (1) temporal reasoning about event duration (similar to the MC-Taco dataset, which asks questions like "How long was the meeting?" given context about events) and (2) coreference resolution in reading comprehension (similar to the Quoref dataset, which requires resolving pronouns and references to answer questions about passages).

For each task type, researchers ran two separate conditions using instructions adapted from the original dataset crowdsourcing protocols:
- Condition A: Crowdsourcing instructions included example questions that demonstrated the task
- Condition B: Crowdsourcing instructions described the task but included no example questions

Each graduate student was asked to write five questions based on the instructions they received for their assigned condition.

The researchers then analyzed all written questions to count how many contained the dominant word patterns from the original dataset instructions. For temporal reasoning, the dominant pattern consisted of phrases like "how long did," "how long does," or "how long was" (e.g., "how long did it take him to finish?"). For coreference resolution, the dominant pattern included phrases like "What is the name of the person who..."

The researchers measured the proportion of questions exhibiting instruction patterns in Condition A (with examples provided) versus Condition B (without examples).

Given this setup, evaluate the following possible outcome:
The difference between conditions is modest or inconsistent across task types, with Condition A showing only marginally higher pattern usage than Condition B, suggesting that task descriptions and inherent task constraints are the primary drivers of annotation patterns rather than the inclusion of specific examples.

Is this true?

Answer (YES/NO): NO